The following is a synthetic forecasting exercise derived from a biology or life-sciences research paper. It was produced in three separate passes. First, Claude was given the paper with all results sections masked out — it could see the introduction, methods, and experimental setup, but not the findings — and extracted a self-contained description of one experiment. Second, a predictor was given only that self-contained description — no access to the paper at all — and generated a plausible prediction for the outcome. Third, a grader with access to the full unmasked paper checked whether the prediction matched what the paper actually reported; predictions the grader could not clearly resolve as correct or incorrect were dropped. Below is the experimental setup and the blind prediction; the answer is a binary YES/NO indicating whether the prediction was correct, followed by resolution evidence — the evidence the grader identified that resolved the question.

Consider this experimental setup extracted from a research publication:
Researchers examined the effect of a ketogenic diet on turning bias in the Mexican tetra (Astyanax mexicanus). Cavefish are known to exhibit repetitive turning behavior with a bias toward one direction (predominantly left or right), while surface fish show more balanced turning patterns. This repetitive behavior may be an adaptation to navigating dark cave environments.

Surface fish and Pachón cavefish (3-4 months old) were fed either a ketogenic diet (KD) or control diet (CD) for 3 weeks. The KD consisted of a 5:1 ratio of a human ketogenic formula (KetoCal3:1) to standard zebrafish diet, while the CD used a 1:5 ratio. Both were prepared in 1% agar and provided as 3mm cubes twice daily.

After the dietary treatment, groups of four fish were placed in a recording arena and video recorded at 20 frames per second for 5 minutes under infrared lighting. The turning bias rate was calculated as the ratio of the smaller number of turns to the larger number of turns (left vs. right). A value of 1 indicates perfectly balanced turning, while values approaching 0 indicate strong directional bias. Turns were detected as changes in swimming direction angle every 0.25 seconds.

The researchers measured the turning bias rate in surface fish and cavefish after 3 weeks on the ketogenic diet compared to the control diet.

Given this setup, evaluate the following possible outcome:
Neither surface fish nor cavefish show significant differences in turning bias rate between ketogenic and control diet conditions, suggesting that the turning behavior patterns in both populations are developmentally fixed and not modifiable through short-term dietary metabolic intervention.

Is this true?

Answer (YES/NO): NO